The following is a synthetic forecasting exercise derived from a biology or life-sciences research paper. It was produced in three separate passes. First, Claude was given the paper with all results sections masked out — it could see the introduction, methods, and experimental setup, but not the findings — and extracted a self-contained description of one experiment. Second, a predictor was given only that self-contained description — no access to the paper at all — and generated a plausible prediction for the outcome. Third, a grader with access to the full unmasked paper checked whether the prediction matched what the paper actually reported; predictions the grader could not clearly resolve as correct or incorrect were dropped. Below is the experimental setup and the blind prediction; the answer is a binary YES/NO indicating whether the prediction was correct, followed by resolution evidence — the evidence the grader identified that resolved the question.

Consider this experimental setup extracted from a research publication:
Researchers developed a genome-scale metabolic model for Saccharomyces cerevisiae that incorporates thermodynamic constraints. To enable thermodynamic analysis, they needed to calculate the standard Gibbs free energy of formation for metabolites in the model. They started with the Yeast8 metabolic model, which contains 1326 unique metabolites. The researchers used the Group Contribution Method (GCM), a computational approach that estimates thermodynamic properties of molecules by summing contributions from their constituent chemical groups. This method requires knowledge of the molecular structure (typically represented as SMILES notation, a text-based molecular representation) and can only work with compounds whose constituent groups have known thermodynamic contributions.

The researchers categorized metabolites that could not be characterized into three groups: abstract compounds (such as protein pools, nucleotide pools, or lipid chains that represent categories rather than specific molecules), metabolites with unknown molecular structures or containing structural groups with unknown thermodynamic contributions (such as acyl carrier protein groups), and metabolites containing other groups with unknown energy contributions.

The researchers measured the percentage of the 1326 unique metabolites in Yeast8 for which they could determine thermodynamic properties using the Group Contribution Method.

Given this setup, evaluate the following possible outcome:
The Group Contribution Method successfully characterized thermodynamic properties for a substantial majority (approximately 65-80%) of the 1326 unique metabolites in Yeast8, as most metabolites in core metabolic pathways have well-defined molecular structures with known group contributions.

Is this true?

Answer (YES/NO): NO